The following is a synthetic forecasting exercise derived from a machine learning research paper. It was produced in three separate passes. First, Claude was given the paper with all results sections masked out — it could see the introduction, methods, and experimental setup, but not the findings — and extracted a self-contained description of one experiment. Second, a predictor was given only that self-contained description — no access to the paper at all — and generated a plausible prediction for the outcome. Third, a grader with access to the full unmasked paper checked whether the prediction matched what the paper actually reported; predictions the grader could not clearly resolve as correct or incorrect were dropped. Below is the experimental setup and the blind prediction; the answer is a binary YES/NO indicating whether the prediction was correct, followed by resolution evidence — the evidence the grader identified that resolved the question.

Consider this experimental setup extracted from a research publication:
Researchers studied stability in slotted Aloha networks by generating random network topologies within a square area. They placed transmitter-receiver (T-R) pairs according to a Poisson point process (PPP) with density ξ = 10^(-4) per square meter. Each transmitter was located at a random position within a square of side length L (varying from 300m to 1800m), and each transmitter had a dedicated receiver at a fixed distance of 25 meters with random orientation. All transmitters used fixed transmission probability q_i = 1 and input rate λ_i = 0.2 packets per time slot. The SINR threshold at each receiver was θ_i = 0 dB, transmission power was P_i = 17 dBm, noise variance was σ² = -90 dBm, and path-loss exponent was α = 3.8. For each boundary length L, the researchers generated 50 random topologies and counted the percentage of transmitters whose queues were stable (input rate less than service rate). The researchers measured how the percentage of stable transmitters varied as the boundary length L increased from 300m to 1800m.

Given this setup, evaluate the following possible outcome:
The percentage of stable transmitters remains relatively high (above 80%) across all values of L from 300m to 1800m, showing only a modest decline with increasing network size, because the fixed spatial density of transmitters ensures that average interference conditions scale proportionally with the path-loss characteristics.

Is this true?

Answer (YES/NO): NO